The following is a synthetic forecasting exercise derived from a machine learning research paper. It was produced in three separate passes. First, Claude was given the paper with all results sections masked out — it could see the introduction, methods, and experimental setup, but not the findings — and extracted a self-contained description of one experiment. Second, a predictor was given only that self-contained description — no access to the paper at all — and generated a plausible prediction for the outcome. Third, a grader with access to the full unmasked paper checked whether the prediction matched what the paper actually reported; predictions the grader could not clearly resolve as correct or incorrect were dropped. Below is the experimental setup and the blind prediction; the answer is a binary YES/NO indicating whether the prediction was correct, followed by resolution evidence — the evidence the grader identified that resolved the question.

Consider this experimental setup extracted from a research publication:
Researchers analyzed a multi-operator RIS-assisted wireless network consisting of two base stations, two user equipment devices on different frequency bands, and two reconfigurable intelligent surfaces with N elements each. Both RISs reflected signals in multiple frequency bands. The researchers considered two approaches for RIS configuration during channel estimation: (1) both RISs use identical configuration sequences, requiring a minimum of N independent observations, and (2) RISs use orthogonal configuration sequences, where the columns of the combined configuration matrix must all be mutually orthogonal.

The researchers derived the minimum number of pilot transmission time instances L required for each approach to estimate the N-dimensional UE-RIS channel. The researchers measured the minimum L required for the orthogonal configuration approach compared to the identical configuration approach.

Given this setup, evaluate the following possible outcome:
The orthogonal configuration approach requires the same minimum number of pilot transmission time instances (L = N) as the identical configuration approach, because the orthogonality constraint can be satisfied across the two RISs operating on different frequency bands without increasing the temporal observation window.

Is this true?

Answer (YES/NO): NO